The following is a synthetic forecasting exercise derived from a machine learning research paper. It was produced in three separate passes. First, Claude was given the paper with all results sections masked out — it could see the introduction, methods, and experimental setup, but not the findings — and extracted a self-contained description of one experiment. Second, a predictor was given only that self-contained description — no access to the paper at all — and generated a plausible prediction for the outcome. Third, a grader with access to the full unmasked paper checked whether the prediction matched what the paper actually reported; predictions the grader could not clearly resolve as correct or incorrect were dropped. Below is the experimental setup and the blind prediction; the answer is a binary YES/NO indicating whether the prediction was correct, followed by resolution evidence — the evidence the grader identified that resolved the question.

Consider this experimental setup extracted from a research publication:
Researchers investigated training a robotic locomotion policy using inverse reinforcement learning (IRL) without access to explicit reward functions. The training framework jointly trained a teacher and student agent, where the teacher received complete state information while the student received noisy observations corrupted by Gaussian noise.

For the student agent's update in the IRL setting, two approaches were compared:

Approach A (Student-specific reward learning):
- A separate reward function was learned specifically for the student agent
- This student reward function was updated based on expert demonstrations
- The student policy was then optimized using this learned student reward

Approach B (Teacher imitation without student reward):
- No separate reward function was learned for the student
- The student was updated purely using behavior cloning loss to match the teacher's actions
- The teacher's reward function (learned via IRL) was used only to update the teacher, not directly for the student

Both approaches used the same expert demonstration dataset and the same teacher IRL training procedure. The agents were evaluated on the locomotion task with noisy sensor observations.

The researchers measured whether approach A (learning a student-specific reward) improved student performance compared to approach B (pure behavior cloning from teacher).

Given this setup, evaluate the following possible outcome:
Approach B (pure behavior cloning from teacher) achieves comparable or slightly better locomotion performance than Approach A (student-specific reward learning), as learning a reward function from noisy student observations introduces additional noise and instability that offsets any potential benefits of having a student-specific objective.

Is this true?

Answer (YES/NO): NO